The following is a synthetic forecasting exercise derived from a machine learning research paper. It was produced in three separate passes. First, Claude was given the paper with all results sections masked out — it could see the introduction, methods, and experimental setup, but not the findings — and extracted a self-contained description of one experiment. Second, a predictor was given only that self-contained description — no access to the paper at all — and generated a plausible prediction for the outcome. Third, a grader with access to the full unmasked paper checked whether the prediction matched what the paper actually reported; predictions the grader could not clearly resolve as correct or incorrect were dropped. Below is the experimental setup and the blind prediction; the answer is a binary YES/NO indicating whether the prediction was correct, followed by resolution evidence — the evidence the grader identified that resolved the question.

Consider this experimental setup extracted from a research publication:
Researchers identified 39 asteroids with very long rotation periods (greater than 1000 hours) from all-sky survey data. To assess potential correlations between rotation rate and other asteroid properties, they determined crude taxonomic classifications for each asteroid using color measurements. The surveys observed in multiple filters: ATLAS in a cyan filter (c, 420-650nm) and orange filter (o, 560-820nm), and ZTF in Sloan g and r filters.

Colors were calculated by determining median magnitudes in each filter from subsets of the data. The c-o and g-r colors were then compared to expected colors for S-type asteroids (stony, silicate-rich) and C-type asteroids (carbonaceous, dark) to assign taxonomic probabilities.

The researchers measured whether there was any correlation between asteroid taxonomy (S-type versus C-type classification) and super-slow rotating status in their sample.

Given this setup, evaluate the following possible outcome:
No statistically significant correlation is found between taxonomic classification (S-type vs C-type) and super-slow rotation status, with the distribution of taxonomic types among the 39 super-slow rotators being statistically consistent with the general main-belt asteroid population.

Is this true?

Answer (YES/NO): NO